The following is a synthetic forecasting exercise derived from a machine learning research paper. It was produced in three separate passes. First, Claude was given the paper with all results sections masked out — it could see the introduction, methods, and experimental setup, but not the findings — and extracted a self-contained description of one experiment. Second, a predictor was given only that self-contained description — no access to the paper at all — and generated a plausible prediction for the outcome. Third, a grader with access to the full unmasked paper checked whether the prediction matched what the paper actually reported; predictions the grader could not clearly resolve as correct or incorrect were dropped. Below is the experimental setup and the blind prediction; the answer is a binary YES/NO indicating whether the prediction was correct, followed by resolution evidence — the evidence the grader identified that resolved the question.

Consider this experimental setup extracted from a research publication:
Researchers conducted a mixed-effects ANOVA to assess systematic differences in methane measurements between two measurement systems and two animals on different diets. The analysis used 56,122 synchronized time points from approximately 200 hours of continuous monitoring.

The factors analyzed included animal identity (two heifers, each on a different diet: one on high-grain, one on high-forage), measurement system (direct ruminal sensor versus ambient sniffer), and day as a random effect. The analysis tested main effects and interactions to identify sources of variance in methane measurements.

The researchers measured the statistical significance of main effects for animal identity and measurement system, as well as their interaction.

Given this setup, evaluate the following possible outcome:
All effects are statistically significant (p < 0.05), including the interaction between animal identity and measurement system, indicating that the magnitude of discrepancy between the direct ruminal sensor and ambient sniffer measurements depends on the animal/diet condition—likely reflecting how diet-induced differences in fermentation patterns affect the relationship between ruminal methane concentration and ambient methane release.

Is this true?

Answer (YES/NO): YES